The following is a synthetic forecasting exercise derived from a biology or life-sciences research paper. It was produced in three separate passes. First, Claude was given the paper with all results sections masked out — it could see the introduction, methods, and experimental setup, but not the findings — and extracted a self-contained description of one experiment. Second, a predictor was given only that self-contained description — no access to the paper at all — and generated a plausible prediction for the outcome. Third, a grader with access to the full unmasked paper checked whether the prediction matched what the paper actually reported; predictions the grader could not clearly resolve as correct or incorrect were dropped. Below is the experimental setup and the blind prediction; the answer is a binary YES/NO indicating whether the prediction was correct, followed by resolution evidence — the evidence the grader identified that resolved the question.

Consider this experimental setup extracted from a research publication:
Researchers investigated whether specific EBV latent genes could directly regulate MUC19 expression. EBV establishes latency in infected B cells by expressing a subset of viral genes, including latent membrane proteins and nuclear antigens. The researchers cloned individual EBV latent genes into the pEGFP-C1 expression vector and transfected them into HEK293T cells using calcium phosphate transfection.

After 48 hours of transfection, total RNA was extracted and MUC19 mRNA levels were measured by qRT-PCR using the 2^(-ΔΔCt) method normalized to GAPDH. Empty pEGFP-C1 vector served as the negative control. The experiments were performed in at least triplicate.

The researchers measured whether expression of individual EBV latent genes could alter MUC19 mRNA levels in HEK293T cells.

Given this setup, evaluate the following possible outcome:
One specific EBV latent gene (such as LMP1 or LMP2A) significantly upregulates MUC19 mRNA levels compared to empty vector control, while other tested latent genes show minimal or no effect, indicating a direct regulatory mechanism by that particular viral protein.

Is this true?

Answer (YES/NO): NO